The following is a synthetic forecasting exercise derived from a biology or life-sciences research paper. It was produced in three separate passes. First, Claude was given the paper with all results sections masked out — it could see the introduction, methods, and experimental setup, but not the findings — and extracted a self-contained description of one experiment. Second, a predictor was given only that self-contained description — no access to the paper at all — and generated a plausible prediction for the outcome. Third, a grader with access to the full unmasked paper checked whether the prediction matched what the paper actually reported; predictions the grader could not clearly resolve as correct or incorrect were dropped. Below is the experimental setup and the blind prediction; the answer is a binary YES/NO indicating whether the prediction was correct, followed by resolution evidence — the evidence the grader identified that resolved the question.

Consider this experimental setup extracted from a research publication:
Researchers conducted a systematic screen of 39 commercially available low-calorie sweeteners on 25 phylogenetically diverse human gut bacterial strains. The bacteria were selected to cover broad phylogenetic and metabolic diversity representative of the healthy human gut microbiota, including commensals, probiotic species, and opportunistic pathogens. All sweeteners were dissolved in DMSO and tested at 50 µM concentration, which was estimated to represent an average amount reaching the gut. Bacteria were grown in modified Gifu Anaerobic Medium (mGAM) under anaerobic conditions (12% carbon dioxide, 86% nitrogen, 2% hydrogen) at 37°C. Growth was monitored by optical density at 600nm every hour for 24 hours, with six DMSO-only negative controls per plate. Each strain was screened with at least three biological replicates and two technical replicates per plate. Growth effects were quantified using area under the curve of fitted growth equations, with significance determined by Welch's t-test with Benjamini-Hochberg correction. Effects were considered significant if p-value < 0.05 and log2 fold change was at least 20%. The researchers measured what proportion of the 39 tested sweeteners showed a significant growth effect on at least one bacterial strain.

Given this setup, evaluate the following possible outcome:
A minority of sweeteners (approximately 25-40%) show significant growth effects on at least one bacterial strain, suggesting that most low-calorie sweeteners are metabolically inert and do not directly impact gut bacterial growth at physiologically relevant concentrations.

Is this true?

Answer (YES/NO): NO